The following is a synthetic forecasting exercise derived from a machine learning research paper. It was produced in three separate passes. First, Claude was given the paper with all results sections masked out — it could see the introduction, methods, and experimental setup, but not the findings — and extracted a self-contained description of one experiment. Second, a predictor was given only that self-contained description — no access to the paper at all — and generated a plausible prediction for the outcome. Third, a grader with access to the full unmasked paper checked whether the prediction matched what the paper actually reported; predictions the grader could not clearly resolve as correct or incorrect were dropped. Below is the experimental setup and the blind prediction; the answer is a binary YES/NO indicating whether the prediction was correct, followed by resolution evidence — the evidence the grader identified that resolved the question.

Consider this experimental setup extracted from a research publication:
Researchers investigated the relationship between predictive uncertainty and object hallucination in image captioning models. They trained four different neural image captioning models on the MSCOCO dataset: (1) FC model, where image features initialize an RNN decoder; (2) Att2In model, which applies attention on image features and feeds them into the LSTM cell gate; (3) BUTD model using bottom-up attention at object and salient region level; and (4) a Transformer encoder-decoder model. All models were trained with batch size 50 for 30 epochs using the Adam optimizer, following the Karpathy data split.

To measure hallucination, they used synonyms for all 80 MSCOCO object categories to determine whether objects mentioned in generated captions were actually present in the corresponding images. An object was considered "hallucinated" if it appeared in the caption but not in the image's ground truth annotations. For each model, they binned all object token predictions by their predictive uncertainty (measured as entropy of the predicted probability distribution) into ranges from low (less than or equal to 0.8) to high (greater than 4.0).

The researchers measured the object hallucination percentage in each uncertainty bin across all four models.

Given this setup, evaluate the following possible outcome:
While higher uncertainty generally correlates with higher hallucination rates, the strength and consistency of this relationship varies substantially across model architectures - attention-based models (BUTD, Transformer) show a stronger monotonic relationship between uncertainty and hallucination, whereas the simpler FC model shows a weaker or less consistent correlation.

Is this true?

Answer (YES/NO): NO